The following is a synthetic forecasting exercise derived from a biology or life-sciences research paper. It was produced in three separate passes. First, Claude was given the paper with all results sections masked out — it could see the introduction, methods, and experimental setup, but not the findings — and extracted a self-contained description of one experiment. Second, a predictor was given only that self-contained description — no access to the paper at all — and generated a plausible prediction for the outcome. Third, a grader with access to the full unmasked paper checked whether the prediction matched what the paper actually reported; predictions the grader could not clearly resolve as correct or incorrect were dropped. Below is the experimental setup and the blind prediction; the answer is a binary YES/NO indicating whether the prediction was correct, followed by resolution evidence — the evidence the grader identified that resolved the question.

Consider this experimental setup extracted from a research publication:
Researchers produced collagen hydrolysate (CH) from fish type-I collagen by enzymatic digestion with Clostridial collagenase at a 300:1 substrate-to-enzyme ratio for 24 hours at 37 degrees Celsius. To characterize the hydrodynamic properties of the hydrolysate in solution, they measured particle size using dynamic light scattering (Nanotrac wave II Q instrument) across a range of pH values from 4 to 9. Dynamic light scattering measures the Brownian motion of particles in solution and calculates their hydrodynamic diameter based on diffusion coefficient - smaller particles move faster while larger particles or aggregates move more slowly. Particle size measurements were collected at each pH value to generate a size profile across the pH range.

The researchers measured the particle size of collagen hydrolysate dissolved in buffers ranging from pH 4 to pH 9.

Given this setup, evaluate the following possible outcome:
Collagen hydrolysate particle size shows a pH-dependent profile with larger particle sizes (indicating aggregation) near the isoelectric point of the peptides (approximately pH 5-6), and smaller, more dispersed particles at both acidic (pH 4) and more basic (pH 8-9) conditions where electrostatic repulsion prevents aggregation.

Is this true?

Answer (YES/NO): NO